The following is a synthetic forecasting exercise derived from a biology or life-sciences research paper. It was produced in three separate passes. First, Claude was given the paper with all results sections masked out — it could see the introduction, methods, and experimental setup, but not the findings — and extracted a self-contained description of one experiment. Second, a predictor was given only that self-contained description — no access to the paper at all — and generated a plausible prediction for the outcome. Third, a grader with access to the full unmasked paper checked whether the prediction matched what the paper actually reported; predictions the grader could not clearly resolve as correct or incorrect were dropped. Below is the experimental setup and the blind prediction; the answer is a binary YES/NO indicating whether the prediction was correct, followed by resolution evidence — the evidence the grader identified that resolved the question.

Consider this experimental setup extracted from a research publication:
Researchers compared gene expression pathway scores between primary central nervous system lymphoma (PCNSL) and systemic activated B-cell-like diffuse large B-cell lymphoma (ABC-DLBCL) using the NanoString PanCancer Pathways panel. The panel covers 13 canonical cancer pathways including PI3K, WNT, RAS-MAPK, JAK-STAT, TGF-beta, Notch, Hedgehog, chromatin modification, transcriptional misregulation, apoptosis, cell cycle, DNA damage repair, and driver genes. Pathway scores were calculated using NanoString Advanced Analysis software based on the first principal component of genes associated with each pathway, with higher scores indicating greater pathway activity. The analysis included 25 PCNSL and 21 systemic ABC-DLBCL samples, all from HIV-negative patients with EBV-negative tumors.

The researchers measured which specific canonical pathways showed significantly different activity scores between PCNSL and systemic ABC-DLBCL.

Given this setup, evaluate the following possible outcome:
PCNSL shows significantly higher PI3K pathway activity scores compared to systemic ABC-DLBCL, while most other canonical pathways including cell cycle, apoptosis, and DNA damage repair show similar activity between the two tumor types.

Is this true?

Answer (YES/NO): NO